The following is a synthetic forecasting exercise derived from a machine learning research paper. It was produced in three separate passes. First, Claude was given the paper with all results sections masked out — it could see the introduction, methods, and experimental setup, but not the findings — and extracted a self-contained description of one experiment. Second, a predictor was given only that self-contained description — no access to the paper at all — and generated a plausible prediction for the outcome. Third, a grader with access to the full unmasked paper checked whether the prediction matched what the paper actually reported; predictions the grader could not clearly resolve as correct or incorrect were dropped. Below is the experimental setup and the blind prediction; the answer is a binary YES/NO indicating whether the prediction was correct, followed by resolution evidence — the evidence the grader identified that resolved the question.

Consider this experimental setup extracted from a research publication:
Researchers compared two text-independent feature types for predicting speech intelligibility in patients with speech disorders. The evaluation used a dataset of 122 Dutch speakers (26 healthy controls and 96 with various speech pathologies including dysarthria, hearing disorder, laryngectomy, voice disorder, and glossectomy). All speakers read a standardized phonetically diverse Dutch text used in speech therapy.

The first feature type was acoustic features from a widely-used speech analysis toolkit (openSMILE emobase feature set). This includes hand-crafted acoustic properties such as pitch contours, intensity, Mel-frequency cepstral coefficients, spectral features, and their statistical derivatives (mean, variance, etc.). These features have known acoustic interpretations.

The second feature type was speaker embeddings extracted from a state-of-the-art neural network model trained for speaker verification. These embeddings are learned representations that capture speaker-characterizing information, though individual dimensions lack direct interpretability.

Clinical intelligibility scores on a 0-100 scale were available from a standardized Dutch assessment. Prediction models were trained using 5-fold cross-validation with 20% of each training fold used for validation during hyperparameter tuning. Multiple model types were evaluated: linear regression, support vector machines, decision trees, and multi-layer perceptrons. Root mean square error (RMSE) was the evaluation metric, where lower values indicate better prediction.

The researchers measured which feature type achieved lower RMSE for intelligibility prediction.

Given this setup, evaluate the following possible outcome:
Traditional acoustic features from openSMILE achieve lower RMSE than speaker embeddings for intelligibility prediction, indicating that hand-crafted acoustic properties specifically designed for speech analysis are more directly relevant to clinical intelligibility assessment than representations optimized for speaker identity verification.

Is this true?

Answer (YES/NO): NO